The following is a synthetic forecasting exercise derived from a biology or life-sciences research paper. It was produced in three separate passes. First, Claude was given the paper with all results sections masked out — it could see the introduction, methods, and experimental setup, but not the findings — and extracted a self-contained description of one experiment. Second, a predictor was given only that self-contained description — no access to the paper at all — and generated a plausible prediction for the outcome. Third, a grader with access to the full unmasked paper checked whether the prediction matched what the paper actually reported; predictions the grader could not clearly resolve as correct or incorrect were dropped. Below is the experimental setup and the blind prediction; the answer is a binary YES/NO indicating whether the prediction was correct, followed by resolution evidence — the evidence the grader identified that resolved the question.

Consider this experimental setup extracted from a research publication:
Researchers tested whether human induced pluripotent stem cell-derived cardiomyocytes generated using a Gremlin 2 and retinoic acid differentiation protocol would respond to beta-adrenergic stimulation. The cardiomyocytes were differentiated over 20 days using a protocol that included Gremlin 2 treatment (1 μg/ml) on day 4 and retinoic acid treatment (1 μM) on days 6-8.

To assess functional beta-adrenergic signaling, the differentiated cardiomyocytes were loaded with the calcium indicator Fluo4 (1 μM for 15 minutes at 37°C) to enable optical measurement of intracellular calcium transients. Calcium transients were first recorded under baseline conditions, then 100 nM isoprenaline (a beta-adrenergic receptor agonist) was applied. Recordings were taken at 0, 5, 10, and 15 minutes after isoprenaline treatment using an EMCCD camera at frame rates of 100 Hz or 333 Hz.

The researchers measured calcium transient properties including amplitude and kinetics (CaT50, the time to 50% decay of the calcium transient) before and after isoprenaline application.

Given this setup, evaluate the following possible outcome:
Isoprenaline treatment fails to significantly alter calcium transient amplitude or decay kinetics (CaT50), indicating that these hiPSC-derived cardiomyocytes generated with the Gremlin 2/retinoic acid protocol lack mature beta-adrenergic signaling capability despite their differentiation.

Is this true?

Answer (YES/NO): NO